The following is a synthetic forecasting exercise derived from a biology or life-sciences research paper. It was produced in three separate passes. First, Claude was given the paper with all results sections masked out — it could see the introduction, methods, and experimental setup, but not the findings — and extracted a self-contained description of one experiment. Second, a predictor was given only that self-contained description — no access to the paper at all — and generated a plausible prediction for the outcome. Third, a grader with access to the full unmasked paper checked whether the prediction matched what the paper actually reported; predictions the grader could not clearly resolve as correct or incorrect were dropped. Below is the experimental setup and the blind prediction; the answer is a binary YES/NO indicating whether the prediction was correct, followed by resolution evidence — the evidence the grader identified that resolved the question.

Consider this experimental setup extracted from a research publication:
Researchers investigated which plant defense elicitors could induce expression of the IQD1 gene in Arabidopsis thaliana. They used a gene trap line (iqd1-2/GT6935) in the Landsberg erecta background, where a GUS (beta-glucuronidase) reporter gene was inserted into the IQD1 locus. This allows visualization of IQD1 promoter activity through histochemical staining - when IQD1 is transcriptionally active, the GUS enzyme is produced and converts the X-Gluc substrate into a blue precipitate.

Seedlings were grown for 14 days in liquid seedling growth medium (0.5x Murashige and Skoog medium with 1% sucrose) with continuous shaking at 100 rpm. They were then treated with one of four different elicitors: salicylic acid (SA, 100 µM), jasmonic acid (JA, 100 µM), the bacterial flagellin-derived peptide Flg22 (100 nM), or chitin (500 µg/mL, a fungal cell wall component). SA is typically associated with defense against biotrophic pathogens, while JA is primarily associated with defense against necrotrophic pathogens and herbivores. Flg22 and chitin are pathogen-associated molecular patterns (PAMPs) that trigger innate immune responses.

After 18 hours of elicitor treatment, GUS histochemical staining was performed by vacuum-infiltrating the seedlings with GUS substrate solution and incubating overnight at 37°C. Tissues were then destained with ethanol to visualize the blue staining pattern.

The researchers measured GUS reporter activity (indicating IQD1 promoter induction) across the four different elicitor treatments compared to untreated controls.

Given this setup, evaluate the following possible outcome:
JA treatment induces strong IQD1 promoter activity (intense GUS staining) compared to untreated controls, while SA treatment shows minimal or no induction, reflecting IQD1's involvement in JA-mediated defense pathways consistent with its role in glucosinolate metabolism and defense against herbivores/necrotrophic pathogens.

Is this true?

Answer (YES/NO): YES